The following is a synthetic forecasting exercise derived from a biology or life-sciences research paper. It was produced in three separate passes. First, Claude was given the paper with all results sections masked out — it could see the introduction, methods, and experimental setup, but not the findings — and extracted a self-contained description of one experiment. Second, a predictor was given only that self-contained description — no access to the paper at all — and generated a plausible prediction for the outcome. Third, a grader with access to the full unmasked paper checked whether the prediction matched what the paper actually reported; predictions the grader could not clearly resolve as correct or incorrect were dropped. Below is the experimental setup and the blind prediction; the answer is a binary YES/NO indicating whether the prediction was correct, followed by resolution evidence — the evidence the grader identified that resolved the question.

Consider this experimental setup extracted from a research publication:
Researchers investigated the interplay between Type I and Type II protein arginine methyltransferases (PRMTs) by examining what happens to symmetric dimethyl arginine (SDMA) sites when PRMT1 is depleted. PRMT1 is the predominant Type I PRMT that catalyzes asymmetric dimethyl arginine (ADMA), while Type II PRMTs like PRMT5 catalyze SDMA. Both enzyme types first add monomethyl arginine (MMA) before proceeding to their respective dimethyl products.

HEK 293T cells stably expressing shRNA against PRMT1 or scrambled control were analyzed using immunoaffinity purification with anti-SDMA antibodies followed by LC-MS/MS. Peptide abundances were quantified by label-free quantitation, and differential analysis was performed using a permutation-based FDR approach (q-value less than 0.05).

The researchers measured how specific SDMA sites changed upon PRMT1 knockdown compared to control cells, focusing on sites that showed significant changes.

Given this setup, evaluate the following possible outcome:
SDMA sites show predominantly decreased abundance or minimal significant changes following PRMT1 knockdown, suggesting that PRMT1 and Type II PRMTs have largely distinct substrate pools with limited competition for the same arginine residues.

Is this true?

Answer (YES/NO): NO